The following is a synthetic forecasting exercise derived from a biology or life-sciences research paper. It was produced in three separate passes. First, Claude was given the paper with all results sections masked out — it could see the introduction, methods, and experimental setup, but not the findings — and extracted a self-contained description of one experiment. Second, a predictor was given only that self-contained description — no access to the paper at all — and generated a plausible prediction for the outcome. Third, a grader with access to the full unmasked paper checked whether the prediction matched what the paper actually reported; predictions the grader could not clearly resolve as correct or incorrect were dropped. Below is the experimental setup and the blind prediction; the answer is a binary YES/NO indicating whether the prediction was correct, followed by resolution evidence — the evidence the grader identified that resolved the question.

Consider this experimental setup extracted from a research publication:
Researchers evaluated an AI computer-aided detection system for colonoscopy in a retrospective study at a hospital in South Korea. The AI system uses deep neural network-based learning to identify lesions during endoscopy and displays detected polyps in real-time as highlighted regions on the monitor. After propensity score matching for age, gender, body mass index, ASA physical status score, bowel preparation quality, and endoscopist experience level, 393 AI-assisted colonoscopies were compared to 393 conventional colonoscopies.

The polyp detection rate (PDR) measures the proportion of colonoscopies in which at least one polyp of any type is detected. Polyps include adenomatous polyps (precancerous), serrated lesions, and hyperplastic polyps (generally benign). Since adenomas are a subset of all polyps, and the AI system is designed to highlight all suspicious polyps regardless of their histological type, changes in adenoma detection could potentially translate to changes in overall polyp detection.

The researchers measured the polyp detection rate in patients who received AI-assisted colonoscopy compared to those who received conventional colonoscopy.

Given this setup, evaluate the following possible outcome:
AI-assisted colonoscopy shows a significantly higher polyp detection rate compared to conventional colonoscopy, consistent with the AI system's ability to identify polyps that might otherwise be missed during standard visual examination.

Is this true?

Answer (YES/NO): NO